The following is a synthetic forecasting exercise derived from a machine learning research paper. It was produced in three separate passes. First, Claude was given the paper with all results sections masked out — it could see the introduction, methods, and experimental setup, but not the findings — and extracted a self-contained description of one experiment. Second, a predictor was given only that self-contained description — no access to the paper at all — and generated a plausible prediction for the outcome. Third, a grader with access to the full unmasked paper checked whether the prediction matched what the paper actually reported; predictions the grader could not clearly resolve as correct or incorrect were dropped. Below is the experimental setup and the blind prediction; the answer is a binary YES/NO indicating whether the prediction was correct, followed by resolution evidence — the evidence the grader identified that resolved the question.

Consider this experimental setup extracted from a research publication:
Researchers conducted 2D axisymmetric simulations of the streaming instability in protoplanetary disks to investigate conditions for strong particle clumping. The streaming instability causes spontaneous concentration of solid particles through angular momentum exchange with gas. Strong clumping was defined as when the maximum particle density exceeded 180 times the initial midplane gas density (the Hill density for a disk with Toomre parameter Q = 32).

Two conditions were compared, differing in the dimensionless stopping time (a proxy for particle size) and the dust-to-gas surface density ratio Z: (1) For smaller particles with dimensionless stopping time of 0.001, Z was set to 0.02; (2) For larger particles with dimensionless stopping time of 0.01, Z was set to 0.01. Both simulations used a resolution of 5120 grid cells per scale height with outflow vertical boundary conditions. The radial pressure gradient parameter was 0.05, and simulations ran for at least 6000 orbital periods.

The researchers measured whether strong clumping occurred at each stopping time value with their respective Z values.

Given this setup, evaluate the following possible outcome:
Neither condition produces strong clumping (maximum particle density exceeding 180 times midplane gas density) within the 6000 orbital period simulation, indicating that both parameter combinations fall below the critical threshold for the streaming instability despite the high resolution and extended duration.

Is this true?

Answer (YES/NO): NO